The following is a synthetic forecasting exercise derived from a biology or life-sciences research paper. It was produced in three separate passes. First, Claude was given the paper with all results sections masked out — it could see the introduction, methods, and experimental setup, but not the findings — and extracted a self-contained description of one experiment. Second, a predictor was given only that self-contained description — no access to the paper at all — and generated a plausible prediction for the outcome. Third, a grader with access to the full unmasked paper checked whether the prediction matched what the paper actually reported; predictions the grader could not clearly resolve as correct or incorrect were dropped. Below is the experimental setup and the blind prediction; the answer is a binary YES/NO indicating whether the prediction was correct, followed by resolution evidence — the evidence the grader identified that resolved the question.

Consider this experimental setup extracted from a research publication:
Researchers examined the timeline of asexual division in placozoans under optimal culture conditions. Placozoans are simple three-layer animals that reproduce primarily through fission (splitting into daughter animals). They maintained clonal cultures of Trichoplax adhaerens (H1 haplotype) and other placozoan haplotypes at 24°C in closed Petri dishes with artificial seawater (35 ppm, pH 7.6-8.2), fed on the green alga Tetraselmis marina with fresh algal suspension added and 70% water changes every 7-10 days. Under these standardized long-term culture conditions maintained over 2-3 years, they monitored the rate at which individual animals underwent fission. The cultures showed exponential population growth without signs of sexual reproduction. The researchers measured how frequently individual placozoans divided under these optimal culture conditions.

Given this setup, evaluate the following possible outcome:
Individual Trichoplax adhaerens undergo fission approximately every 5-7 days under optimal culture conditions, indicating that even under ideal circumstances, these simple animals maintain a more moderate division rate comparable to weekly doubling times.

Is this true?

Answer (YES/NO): NO